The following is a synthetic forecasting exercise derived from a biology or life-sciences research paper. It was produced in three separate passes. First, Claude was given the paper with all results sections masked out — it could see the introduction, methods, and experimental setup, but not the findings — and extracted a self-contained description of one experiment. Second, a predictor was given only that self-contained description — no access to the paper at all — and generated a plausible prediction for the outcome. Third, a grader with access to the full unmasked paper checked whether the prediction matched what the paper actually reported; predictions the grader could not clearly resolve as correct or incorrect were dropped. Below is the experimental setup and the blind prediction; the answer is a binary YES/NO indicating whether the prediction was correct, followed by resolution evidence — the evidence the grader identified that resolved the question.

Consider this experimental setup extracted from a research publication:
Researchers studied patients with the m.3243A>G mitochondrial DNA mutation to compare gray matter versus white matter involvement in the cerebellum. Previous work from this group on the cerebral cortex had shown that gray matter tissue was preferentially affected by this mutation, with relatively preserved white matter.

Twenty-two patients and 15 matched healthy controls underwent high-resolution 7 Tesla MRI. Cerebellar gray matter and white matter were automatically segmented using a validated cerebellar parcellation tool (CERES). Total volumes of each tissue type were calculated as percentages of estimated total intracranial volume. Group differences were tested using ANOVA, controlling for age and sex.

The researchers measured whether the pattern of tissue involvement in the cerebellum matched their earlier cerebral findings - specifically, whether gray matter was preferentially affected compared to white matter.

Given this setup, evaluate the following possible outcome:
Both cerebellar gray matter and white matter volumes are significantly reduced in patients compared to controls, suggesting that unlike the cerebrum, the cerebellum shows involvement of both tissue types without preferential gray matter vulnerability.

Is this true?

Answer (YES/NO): NO